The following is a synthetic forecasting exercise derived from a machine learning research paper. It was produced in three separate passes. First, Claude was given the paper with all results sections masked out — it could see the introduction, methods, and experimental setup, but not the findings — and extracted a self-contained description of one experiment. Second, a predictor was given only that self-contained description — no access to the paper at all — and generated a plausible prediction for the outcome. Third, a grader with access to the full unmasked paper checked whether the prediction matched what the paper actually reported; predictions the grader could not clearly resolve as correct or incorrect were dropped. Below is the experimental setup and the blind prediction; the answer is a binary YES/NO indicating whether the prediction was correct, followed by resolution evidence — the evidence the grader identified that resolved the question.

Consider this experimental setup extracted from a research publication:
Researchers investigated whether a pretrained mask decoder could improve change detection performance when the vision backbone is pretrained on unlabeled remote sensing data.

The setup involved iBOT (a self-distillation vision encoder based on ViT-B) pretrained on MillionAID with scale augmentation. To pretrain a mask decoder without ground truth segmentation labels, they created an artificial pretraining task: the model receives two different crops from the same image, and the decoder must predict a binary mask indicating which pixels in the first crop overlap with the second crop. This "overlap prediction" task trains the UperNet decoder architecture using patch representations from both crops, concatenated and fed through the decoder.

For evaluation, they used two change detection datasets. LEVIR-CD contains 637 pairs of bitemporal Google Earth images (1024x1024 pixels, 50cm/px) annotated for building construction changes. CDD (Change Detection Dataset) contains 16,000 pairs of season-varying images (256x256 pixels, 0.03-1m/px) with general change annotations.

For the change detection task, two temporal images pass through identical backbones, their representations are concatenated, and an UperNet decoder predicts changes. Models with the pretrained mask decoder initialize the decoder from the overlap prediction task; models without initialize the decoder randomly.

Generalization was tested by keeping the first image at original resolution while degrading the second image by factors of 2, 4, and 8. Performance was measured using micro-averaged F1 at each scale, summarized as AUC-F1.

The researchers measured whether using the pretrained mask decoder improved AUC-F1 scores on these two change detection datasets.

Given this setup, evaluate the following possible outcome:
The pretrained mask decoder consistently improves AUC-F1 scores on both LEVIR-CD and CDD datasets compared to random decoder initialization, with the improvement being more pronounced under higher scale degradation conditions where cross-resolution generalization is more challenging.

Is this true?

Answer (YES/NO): NO